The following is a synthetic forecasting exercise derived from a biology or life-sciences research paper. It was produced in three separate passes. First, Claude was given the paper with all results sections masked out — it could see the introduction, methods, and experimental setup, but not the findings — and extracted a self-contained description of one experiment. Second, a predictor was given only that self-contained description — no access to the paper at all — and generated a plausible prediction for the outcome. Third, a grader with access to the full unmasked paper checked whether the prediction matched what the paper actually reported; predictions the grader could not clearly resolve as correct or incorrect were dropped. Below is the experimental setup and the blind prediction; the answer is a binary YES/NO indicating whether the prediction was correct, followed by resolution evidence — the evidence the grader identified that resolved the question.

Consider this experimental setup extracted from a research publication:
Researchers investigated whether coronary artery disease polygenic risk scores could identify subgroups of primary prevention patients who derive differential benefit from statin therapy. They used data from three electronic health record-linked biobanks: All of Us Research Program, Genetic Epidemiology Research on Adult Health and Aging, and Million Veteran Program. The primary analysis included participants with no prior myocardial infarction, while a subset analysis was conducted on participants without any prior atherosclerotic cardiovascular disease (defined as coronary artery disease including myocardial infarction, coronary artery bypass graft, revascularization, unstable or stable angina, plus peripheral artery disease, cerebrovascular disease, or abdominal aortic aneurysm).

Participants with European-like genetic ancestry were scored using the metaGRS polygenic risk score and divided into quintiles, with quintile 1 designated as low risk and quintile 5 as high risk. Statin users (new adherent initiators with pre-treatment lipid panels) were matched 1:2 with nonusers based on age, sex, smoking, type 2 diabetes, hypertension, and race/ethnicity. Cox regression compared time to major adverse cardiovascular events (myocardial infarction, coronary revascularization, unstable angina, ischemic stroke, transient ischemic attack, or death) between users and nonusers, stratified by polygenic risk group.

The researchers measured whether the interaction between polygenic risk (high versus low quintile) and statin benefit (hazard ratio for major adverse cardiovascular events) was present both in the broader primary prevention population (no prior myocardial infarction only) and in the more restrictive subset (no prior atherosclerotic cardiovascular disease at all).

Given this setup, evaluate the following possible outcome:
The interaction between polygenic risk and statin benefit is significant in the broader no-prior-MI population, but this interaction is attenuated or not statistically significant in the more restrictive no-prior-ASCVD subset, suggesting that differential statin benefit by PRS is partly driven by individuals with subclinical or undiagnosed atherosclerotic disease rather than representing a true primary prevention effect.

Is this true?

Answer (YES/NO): NO